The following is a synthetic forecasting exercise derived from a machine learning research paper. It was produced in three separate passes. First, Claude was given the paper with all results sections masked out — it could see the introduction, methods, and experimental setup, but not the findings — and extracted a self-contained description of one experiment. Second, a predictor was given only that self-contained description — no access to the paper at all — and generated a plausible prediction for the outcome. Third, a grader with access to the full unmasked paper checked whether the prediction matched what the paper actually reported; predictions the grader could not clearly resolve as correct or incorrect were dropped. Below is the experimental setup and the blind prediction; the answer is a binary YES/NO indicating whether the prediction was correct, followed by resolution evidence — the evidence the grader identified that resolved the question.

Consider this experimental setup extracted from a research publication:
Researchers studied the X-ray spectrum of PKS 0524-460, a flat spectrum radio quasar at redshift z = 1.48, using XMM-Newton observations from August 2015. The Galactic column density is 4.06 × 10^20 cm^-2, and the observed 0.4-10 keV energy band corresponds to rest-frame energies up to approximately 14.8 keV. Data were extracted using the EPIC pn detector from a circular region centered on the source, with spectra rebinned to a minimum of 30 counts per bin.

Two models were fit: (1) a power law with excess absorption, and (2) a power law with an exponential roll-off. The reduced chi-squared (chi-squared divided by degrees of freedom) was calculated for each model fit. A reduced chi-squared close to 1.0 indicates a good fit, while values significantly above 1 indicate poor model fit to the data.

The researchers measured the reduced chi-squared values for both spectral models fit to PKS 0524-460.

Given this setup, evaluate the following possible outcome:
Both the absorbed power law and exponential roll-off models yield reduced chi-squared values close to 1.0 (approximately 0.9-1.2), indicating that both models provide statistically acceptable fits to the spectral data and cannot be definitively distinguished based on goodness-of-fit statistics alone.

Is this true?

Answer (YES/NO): NO